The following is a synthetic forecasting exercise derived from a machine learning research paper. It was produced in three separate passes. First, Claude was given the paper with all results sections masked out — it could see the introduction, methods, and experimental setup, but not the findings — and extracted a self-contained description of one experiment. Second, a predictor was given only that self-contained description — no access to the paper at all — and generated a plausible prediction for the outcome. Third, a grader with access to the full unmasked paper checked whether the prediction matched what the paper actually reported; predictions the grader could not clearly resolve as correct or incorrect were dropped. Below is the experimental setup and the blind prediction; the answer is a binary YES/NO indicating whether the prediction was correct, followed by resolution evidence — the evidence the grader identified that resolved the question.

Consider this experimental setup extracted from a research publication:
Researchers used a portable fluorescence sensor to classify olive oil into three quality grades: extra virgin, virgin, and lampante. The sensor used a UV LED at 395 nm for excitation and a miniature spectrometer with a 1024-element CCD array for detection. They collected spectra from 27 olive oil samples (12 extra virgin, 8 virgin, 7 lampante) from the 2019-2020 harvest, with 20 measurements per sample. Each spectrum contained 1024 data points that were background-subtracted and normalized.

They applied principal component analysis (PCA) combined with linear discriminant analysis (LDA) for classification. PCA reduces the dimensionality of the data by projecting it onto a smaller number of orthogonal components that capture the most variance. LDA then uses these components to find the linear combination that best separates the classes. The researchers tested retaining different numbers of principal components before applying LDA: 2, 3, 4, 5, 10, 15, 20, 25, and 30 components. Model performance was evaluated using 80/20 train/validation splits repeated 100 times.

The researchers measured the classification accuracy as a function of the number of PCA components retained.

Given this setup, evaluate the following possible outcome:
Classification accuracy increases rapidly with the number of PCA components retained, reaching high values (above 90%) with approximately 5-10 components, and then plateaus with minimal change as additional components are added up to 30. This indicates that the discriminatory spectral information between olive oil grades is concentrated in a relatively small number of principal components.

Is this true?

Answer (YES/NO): NO